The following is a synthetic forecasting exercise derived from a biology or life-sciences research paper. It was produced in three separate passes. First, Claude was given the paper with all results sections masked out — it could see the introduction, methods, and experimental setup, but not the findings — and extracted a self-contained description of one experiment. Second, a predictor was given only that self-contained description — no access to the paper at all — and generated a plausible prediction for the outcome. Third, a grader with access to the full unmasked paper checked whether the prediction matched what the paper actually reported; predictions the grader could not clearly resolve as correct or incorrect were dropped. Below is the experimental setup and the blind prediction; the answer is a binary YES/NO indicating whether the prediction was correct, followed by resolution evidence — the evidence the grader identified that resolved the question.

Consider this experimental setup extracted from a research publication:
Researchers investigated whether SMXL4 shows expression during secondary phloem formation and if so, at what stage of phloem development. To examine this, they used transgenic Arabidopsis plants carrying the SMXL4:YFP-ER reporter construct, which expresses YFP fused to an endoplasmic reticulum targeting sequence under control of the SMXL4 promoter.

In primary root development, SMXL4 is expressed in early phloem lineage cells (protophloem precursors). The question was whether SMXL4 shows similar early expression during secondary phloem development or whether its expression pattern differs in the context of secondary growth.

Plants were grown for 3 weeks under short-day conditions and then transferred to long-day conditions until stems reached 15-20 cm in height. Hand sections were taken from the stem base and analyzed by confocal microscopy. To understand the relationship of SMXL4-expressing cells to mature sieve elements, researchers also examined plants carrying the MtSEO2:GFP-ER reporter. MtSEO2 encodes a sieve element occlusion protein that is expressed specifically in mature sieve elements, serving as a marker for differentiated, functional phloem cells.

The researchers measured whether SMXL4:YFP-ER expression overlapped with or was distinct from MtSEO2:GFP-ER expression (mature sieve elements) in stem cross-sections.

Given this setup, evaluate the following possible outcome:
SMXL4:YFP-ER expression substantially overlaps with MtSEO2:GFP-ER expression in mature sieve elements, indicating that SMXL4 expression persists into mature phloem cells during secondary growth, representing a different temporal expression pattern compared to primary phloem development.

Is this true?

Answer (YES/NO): NO